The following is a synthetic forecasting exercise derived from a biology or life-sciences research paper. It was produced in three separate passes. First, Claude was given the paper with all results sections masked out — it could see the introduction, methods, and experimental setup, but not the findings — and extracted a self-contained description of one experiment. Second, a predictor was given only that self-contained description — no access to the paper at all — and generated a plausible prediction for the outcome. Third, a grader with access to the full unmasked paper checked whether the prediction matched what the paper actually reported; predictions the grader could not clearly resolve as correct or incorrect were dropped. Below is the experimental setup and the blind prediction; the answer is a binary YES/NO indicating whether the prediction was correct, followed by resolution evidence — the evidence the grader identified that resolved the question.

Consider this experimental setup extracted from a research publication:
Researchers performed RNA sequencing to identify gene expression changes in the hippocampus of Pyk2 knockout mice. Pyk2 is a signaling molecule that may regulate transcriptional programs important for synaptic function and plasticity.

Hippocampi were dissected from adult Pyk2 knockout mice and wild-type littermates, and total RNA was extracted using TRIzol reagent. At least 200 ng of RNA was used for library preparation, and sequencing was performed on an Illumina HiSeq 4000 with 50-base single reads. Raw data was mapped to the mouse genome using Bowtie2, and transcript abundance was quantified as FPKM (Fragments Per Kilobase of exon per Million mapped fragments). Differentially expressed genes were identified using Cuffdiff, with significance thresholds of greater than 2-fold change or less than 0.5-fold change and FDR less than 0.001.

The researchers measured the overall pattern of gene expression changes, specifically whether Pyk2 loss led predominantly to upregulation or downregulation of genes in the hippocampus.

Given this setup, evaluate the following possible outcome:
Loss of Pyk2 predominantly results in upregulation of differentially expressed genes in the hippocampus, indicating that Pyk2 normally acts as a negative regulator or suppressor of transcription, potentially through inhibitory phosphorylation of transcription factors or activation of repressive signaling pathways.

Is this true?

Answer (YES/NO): YES